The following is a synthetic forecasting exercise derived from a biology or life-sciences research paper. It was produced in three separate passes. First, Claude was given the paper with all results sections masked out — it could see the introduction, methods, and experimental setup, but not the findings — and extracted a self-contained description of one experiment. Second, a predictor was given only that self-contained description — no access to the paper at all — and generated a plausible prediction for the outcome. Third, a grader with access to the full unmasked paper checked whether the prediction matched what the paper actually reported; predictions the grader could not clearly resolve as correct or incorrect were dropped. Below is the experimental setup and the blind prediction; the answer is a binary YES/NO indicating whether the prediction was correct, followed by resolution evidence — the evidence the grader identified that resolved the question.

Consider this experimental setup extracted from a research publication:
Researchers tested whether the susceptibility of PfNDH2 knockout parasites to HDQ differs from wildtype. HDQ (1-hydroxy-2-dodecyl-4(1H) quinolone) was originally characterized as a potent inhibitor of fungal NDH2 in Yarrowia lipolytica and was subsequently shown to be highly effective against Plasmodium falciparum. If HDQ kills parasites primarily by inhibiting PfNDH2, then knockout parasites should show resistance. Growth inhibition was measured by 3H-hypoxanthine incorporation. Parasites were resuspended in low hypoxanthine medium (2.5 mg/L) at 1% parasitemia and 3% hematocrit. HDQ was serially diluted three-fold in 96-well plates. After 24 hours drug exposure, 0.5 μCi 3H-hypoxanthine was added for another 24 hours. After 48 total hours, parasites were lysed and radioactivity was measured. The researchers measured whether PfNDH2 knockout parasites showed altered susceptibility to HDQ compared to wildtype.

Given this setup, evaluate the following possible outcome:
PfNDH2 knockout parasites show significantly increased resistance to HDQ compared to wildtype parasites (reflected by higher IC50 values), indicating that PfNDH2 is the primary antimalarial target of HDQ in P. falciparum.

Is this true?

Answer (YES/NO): NO